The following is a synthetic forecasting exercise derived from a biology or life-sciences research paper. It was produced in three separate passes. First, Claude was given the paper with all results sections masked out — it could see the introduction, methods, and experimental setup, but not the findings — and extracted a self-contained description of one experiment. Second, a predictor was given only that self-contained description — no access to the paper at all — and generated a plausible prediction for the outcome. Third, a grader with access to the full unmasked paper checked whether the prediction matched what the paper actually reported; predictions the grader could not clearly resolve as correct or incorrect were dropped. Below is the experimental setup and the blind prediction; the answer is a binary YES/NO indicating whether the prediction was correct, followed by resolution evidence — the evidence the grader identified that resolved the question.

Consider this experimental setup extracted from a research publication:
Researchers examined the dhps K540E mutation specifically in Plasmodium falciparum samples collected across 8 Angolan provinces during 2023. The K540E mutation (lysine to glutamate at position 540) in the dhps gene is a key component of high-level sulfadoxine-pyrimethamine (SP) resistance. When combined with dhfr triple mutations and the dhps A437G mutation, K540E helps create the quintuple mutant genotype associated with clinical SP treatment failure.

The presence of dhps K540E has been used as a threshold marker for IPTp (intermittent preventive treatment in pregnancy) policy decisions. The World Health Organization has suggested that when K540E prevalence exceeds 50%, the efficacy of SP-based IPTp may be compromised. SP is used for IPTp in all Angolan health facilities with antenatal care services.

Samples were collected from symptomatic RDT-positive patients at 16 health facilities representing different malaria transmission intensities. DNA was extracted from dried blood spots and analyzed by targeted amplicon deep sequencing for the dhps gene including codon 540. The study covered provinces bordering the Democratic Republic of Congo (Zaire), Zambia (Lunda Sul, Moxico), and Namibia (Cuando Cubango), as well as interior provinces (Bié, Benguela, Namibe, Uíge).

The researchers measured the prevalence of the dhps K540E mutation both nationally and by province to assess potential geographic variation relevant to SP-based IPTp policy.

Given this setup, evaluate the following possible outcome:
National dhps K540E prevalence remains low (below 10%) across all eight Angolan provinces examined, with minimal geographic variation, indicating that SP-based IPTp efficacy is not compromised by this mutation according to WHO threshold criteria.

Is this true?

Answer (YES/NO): NO